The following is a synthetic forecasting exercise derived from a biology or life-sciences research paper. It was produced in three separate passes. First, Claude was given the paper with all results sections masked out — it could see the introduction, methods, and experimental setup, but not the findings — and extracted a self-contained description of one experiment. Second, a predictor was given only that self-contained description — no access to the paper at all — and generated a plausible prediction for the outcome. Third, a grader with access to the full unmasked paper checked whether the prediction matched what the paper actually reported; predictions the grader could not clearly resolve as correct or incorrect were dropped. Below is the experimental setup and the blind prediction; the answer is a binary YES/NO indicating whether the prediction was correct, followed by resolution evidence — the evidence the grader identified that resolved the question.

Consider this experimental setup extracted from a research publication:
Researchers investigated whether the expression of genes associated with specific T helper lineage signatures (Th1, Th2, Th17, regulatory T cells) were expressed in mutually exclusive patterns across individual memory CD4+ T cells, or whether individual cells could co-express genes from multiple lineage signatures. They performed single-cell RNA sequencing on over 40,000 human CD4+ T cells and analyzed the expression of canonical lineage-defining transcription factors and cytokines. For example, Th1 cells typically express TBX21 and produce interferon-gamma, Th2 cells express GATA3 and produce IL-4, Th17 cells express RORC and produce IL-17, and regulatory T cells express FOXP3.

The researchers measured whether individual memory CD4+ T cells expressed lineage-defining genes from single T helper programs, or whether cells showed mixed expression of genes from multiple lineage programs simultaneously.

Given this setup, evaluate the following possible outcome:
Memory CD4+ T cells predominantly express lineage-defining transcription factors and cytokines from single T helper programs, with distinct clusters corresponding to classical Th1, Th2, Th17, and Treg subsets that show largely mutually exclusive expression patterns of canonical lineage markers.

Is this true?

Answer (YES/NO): NO